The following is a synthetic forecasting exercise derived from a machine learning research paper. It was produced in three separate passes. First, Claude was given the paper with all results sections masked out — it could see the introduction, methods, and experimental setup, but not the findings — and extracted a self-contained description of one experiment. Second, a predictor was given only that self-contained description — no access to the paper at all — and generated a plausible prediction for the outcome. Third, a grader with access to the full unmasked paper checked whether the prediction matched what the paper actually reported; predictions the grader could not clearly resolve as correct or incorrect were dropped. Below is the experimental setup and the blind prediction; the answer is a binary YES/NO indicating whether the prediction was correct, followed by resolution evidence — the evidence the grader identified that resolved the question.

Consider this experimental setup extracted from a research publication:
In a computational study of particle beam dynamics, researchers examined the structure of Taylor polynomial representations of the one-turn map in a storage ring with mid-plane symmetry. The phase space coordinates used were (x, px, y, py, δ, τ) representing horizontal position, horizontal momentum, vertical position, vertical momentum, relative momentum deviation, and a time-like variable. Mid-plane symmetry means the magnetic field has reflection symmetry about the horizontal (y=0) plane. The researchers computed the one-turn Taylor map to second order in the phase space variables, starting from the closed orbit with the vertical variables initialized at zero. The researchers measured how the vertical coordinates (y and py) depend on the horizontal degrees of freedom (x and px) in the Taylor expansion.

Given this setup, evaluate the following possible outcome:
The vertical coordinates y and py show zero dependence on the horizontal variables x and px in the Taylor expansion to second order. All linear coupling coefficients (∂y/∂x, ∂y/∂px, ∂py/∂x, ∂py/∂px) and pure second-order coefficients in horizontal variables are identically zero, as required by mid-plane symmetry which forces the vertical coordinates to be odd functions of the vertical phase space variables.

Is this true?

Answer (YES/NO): YES